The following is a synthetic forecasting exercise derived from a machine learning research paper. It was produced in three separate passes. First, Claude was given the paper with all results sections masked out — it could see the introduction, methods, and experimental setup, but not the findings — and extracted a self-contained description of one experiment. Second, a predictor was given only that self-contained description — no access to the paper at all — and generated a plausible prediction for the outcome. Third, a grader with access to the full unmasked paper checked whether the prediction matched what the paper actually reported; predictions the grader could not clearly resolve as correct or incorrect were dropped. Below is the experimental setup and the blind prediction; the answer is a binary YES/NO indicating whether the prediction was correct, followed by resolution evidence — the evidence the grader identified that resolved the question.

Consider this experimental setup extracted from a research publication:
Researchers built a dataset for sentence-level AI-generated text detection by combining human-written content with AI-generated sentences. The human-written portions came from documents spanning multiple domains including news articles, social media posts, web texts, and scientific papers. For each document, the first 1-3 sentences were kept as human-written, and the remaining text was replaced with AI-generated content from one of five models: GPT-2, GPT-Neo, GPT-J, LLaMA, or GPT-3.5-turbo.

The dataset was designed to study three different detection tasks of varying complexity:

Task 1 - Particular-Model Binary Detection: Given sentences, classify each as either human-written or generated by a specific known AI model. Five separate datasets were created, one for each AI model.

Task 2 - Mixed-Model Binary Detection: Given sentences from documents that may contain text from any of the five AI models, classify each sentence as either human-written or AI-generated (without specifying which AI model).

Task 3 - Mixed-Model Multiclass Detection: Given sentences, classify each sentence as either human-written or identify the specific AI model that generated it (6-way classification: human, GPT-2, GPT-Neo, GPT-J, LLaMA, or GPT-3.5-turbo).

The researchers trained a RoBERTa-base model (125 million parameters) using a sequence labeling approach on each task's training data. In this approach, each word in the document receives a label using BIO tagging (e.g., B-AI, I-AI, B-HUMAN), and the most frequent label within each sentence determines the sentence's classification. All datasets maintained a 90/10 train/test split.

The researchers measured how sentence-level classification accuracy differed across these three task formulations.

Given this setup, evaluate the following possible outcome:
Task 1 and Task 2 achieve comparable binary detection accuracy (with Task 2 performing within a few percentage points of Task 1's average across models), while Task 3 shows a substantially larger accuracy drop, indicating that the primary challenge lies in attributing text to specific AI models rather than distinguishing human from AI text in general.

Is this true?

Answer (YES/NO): NO